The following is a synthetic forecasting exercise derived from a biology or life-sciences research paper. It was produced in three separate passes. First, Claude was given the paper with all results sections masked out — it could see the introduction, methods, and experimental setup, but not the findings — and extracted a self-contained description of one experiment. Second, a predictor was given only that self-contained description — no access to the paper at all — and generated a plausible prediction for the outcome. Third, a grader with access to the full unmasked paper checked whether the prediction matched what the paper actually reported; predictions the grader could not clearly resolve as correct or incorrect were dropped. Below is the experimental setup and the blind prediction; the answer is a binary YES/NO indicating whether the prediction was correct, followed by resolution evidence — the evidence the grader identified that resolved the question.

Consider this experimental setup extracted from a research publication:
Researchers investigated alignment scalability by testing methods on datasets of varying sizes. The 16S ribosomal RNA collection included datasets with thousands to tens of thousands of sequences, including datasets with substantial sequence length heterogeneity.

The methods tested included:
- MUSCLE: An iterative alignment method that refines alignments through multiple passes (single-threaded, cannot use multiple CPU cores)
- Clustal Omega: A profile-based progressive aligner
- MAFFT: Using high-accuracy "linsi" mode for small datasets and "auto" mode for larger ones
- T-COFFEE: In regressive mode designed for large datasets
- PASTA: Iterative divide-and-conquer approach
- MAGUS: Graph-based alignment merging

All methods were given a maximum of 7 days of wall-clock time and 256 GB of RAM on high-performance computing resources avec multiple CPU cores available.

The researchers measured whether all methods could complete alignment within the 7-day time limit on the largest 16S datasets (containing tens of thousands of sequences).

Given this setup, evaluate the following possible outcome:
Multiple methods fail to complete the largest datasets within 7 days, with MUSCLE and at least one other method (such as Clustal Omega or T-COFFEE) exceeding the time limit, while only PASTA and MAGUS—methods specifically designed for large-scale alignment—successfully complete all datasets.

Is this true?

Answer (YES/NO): NO